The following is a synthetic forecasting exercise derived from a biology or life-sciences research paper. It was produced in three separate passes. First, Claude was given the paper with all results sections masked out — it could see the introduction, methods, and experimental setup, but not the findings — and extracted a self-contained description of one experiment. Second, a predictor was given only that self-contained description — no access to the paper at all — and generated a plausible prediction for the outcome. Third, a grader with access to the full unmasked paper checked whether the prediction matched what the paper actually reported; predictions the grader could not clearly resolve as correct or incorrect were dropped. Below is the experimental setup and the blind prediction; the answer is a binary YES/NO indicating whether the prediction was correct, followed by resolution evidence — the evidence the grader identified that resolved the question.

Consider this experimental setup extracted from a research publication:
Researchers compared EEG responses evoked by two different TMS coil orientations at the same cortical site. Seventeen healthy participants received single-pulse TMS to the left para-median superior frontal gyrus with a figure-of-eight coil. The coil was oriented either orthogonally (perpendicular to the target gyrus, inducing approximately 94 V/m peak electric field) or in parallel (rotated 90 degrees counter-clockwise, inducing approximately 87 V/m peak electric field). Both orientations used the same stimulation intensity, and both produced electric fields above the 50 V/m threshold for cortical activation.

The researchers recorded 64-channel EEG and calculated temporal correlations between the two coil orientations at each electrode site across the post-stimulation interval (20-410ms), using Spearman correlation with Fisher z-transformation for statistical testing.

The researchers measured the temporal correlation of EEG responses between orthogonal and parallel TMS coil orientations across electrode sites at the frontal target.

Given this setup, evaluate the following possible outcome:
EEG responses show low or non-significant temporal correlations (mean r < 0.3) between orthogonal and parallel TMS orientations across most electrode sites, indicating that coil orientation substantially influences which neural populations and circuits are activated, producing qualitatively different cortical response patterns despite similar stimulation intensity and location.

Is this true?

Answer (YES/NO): NO